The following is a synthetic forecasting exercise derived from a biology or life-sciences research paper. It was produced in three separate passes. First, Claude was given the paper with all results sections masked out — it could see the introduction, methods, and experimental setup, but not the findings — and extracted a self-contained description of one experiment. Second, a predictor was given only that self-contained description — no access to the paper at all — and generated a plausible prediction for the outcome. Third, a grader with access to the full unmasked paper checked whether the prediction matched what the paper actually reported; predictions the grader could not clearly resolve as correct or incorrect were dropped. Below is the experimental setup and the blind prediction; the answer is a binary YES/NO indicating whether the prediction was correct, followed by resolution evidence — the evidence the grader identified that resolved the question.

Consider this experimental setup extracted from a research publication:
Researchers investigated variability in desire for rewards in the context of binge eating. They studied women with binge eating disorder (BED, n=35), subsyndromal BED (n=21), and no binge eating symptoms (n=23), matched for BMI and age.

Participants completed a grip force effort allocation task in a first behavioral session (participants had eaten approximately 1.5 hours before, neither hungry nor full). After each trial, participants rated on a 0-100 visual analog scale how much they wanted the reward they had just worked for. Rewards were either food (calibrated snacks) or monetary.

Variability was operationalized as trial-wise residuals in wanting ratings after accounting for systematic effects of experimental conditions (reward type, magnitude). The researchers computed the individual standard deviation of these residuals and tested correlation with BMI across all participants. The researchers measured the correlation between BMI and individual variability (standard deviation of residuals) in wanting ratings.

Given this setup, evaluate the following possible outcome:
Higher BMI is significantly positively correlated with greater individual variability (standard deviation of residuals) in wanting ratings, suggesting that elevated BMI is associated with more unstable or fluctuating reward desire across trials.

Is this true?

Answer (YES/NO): NO